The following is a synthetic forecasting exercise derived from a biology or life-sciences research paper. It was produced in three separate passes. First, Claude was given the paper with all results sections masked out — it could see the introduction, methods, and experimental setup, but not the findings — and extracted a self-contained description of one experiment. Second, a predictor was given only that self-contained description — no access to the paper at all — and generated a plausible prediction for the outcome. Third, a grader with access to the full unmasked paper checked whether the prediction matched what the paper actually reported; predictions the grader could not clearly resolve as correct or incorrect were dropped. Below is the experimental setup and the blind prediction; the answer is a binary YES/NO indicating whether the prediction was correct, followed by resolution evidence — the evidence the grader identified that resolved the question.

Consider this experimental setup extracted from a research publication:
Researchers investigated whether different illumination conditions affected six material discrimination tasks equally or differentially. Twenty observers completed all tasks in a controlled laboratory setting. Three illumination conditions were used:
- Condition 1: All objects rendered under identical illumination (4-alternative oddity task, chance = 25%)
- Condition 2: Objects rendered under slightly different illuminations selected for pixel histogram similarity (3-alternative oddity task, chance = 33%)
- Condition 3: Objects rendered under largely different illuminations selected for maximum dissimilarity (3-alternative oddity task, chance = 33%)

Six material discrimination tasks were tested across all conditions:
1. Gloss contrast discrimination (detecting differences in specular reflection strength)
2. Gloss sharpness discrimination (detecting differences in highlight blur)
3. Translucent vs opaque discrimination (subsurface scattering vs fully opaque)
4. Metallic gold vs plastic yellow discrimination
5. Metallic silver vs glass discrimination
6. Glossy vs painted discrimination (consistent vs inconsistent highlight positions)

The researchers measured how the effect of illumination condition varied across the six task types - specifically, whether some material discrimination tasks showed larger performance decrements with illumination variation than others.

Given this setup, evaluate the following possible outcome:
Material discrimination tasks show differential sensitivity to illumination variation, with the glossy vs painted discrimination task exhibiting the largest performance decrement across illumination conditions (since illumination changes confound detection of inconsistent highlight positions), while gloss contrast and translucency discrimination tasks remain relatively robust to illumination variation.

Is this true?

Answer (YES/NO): NO